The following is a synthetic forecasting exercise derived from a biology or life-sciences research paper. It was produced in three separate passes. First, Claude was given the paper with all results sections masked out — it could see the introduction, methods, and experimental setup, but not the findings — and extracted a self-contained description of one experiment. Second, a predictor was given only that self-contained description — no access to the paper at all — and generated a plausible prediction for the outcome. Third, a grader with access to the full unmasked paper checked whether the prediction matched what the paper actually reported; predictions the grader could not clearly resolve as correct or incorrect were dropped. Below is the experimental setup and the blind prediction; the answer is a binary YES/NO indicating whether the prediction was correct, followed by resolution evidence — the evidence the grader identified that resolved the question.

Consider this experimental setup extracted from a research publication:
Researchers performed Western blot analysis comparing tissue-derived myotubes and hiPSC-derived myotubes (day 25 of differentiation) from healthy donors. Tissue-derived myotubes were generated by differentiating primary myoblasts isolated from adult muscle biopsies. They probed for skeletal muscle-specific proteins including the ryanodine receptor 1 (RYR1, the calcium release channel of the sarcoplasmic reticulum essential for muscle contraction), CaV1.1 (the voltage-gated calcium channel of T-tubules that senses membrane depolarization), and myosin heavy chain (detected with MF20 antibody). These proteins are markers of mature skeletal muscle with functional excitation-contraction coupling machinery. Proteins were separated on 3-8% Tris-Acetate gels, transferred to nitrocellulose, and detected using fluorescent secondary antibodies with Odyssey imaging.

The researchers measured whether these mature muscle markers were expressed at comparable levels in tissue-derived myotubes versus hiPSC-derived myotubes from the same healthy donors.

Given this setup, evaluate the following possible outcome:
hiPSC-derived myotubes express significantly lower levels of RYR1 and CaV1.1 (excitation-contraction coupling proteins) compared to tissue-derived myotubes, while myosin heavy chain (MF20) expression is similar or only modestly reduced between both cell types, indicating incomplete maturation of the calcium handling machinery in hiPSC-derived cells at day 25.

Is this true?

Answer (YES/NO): NO